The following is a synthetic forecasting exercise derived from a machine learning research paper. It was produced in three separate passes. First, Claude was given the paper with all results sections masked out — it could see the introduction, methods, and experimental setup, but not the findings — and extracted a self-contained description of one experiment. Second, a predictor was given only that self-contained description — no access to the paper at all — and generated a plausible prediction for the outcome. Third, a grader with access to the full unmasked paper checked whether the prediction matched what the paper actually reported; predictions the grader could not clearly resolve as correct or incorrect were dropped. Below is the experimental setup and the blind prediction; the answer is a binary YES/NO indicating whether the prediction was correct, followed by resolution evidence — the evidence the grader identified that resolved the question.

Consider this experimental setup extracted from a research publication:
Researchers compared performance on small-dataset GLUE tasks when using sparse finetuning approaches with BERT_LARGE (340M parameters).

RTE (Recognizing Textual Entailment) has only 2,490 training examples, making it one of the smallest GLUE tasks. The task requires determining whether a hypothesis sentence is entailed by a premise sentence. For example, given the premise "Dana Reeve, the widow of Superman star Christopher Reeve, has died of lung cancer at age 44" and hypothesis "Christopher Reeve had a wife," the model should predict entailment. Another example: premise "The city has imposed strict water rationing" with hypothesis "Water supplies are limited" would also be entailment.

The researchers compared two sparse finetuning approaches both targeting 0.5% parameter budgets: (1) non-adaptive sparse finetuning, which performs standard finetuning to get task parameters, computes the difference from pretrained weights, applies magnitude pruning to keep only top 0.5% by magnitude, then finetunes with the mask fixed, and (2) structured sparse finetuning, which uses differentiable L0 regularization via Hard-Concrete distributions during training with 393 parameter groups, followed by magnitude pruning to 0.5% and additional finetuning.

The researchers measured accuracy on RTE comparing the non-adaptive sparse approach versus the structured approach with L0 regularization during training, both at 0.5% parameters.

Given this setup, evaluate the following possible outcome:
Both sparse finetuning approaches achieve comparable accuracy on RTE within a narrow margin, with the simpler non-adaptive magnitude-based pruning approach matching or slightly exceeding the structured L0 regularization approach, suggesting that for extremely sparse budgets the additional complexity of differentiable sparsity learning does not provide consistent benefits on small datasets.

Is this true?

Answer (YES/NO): NO